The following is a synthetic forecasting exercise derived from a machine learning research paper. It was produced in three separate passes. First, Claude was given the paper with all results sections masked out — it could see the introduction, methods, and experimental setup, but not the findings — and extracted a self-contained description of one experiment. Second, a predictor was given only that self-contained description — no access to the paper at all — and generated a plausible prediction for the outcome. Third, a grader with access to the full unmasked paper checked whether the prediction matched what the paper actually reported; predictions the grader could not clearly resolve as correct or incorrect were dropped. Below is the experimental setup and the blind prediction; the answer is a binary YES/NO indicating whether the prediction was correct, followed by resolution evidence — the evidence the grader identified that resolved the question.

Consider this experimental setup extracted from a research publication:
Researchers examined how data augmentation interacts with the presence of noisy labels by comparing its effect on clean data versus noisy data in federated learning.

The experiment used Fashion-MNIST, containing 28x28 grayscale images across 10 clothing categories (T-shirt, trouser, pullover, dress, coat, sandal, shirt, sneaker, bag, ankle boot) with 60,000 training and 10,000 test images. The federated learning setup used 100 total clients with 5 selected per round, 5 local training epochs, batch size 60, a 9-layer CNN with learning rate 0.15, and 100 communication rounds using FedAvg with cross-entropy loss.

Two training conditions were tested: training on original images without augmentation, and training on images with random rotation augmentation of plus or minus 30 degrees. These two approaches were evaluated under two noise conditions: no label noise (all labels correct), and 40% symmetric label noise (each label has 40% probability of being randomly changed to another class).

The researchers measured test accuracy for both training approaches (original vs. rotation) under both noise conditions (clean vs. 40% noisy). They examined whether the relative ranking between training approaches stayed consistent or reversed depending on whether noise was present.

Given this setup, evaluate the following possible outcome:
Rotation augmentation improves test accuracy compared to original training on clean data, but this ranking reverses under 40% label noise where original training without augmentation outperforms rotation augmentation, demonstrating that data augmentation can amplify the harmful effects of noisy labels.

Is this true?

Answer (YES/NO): NO